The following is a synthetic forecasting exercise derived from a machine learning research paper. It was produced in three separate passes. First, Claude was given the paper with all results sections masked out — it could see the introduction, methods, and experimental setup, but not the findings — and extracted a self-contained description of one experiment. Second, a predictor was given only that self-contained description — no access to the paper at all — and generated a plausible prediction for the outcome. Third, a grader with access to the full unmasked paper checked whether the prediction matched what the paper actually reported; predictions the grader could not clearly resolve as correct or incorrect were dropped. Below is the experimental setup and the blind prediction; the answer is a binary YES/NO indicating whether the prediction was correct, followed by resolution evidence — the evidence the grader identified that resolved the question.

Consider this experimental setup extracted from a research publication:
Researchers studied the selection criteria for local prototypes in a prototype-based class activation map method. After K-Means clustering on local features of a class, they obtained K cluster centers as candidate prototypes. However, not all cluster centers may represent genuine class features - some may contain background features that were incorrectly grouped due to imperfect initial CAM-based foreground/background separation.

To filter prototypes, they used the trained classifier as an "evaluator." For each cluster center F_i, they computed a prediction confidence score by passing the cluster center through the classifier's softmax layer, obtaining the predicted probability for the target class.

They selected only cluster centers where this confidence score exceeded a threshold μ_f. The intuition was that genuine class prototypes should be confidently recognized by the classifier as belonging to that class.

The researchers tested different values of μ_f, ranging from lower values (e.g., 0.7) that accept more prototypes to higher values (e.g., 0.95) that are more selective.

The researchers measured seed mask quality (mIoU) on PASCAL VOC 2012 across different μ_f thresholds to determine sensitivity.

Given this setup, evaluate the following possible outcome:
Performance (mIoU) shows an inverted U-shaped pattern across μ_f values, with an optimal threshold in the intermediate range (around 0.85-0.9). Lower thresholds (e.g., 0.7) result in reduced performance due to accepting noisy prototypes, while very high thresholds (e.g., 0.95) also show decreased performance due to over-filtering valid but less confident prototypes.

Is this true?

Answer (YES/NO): NO